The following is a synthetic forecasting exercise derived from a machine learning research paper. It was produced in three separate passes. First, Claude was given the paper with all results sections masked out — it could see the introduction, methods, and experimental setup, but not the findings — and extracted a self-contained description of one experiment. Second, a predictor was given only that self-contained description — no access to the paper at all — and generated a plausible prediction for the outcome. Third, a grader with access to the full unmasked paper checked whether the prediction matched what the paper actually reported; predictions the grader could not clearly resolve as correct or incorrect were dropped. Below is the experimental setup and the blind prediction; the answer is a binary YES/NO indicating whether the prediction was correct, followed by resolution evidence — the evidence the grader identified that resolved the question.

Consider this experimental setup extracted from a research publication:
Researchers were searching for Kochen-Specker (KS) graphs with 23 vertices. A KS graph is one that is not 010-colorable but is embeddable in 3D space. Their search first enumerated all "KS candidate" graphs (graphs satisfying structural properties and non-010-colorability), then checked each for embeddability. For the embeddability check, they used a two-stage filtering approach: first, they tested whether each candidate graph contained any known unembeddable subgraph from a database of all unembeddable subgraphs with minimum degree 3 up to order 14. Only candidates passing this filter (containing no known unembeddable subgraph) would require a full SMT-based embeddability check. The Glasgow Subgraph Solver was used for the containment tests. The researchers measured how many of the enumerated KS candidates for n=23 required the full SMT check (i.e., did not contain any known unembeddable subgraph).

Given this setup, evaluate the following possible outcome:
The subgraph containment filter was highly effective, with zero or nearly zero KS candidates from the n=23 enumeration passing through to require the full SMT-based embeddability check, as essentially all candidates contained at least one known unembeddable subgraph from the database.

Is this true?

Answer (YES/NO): YES